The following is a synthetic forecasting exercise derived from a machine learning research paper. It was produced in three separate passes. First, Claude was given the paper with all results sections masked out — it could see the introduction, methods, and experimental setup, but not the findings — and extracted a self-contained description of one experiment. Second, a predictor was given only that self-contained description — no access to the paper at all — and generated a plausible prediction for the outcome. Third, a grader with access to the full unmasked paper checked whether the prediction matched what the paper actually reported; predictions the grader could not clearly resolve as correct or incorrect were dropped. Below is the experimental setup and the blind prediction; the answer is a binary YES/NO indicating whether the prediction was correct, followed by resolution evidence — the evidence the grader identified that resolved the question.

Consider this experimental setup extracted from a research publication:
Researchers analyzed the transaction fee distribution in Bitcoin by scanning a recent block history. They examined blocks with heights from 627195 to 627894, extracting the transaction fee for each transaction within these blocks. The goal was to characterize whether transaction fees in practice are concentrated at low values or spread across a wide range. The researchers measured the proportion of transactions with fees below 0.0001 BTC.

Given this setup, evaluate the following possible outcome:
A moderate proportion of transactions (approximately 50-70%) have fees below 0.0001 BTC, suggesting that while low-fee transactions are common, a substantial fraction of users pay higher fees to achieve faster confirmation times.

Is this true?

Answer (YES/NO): NO